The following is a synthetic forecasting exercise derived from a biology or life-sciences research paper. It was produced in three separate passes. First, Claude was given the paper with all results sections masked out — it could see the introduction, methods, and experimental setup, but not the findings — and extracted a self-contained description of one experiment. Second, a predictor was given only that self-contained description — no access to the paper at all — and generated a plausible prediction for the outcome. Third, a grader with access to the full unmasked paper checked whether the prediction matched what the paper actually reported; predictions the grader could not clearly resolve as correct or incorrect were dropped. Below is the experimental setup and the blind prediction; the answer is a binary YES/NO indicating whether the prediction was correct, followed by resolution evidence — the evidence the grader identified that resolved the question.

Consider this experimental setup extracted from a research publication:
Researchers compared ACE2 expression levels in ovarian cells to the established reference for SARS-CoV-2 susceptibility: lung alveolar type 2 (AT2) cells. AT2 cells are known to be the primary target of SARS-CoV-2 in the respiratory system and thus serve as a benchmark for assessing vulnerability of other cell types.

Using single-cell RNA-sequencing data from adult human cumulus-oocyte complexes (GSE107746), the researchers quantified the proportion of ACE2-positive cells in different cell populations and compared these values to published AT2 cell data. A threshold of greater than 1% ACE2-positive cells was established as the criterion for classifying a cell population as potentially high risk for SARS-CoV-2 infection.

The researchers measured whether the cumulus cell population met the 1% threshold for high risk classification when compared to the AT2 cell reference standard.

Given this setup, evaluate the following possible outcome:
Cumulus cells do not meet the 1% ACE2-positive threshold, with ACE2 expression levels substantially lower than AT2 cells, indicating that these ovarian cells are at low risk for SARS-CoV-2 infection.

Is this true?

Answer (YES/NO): NO